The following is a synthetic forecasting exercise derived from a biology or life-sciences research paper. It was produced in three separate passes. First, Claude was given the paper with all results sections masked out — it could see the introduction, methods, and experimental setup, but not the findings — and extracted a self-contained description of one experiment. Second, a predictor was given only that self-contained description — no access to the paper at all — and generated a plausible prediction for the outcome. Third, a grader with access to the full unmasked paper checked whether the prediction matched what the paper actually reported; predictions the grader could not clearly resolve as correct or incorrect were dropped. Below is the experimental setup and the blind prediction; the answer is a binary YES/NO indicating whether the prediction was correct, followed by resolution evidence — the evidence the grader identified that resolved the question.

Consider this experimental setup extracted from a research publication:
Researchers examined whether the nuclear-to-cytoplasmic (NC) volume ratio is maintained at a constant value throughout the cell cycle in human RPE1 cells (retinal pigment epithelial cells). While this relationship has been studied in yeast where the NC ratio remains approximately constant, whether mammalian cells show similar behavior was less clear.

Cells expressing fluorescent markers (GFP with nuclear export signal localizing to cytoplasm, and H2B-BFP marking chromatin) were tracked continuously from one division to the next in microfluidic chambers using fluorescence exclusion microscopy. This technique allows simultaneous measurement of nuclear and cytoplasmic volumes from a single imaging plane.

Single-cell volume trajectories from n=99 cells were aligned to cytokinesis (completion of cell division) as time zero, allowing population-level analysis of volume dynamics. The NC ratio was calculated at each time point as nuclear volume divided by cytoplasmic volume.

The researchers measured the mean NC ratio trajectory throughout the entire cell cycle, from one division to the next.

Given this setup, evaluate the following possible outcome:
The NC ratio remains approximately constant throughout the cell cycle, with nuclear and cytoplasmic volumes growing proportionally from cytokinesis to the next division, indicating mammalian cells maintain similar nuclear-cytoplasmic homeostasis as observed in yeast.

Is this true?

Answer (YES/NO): NO